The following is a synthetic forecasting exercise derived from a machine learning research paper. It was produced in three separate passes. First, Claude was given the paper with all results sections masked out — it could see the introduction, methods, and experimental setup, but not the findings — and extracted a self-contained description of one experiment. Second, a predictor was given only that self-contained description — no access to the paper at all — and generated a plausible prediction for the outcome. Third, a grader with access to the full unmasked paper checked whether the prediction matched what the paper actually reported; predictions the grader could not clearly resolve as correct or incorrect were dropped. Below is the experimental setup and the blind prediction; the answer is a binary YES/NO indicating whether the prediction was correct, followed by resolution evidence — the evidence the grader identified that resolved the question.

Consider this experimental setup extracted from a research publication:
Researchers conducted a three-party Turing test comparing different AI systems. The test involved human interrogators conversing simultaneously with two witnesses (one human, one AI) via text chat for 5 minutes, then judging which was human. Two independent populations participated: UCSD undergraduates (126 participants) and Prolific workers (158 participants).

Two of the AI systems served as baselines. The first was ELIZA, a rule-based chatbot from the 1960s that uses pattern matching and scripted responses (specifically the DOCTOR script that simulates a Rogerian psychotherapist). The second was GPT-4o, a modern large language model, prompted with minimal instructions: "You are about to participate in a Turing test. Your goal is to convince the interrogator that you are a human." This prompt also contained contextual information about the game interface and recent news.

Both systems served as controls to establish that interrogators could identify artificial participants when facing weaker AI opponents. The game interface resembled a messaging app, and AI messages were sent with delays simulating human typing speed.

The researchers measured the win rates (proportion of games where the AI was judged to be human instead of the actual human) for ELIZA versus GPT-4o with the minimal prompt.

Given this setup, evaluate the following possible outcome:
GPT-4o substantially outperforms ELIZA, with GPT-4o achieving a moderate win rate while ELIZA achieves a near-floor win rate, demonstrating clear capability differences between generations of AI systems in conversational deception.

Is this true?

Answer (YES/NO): NO